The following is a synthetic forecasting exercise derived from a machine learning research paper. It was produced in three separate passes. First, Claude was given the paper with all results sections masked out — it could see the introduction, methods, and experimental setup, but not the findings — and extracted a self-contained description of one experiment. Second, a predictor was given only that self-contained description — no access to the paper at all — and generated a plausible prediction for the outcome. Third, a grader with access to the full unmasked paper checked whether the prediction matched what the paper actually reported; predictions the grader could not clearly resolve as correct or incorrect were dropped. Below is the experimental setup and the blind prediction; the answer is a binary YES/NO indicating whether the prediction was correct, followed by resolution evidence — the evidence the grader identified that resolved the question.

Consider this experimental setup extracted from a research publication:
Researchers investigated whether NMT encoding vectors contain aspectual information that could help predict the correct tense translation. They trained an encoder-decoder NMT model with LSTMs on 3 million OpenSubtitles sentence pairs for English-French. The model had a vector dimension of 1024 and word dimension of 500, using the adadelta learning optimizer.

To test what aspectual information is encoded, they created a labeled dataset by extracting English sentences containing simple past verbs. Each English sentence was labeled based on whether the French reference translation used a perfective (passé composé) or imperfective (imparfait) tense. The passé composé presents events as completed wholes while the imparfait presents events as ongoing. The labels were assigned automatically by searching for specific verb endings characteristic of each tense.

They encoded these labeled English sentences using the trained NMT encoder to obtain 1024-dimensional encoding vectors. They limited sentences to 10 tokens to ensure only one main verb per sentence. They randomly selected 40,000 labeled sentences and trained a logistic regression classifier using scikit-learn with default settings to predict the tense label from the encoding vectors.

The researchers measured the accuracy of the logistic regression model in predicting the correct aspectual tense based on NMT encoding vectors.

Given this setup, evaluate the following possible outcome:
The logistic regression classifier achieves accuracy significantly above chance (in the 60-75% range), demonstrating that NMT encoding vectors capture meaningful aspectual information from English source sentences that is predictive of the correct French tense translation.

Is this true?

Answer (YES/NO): NO